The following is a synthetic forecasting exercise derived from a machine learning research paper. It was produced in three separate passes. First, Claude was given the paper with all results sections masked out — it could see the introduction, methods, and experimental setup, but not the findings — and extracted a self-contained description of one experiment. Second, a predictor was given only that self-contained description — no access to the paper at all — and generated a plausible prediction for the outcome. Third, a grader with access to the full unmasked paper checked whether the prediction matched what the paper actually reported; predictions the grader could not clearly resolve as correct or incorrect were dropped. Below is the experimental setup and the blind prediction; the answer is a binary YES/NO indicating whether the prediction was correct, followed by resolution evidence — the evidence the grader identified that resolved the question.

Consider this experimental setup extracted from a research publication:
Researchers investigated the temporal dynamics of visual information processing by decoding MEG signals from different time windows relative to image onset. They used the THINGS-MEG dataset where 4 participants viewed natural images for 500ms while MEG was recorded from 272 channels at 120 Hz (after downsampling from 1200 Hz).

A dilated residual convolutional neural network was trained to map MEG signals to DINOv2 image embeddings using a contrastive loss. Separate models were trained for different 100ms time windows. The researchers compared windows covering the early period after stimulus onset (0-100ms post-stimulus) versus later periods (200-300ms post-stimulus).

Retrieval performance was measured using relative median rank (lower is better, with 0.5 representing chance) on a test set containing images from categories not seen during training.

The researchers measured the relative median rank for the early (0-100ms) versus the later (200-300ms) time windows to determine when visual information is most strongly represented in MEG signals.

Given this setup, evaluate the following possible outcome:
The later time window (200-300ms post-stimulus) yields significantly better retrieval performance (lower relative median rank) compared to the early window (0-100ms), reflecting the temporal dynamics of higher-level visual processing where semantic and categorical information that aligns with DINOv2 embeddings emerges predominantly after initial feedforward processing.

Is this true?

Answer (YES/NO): YES